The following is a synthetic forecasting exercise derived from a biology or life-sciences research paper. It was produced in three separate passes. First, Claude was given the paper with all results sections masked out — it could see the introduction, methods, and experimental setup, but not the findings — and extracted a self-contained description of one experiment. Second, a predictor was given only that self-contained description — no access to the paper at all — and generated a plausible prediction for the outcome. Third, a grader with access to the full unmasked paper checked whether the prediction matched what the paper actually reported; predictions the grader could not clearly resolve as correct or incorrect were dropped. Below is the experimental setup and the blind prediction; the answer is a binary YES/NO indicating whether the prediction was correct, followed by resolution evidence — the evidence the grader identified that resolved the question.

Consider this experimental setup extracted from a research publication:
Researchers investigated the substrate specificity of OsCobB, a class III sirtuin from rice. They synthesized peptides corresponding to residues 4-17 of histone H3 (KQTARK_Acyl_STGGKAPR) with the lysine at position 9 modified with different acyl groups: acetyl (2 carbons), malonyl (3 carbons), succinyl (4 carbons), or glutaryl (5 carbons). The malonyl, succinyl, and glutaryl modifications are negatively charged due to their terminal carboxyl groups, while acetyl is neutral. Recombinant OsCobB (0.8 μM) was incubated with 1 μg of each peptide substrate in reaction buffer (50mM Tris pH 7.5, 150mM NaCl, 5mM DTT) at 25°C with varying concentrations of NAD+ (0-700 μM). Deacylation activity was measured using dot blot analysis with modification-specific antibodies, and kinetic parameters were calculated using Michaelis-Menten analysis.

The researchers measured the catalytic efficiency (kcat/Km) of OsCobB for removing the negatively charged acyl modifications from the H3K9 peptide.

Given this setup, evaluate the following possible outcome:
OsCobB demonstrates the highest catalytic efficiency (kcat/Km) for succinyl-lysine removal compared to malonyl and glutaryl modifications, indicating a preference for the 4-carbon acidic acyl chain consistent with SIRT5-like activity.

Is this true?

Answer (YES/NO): NO